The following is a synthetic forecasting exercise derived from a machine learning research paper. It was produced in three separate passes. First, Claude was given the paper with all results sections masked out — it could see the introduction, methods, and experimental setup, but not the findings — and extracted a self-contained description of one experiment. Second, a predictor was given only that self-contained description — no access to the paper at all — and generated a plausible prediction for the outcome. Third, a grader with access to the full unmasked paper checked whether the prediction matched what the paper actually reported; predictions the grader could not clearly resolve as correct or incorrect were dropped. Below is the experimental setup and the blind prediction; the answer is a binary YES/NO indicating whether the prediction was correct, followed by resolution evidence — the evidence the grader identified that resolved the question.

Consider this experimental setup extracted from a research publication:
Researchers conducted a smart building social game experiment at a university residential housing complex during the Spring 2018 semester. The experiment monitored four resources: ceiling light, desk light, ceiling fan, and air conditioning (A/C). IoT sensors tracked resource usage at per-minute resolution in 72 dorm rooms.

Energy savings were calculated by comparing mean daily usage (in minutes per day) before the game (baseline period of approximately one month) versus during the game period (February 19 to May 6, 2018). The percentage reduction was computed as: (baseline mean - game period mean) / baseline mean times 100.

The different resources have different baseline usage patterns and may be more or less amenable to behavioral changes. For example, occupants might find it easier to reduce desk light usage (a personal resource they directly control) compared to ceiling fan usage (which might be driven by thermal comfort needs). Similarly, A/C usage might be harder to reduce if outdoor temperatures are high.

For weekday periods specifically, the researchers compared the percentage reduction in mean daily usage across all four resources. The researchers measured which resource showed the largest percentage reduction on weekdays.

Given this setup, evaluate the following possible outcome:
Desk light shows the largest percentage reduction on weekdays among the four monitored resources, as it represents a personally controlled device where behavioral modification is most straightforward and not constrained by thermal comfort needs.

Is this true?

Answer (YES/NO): YES